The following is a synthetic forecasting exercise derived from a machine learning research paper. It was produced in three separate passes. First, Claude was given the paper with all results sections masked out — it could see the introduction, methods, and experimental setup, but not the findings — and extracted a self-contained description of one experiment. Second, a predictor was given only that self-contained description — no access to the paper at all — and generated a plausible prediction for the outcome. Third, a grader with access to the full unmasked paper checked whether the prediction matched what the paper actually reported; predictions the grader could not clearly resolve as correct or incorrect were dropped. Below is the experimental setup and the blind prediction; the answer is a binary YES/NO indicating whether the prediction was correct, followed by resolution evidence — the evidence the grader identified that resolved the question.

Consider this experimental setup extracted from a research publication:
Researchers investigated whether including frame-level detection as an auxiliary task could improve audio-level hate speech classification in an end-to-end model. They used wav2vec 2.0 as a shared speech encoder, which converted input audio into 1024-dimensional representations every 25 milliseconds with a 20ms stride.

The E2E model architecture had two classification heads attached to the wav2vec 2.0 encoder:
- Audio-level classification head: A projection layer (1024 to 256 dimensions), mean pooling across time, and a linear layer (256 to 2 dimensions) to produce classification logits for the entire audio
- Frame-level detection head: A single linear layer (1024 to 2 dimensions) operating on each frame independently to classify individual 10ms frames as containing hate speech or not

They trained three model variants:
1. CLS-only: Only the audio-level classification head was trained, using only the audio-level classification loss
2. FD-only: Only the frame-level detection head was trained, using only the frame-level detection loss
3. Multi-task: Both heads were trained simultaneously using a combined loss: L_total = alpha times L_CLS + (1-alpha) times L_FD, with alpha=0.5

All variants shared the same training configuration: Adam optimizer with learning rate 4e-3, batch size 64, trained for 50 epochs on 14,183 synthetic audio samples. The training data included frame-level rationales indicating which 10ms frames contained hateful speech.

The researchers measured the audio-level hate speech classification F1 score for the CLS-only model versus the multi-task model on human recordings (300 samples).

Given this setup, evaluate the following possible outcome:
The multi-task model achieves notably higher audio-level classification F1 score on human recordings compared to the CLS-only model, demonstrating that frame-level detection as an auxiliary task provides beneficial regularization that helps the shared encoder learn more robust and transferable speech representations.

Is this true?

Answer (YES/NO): NO